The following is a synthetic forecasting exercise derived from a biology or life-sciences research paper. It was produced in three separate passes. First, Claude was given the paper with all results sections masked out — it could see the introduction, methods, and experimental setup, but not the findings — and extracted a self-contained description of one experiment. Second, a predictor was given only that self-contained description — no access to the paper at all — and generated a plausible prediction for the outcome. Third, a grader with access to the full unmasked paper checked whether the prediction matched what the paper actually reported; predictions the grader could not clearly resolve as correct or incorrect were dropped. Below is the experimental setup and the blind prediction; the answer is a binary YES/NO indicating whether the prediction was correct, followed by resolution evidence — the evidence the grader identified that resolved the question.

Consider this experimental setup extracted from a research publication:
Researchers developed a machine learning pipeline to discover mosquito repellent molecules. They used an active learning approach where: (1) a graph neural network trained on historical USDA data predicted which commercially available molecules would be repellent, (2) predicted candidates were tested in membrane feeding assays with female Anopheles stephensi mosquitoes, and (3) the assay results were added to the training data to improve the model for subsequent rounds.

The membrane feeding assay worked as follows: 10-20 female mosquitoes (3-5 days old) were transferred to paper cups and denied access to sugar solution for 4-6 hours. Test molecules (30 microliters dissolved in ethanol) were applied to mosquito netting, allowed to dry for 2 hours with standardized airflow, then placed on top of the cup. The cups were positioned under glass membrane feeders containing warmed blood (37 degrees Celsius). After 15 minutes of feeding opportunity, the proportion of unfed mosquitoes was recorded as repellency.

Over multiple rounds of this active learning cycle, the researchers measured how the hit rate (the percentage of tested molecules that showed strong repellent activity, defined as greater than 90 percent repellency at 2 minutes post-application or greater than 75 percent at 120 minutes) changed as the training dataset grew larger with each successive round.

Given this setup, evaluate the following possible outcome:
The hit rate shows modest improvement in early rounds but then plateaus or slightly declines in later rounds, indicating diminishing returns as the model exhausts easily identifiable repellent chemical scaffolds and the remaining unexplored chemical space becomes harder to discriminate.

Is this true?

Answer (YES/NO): NO